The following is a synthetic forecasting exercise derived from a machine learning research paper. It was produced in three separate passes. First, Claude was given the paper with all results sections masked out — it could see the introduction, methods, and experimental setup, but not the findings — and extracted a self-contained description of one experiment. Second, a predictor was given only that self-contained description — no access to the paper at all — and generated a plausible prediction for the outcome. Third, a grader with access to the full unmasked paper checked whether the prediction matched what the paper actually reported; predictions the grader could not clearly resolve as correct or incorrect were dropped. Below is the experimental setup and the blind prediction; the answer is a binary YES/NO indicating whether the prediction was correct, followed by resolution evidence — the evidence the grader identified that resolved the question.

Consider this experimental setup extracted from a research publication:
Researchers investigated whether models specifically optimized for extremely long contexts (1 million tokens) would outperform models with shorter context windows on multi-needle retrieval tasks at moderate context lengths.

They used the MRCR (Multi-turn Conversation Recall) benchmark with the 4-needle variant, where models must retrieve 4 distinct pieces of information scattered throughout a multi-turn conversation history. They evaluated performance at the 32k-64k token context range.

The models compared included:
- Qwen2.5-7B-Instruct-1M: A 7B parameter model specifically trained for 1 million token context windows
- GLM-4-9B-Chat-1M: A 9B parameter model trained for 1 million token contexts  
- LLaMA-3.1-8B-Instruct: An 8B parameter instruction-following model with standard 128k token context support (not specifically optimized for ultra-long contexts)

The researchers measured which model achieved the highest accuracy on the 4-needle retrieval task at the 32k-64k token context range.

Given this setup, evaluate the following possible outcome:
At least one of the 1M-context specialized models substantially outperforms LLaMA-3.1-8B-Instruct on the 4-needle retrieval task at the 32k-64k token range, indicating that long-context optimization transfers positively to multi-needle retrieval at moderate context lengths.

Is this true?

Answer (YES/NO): NO